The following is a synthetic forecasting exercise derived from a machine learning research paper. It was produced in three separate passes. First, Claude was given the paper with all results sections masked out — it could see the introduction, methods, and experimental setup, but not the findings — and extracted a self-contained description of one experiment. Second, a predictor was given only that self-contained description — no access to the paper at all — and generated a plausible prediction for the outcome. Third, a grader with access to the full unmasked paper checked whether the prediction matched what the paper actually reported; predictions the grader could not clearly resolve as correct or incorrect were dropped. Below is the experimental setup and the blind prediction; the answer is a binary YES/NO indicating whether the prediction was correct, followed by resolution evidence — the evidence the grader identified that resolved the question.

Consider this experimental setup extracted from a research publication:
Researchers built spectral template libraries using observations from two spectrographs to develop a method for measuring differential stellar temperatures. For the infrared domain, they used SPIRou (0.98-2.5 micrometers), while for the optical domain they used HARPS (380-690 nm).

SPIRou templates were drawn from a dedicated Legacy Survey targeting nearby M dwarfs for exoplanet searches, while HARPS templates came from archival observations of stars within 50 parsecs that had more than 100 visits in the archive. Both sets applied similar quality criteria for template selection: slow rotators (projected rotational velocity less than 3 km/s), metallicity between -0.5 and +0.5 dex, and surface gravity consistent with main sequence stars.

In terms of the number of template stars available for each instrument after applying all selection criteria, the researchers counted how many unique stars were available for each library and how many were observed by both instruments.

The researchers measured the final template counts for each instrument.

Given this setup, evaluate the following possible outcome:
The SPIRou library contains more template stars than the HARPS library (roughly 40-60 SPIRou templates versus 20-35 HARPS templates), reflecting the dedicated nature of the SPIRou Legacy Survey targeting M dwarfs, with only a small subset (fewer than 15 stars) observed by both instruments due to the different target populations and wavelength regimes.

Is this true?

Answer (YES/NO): NO